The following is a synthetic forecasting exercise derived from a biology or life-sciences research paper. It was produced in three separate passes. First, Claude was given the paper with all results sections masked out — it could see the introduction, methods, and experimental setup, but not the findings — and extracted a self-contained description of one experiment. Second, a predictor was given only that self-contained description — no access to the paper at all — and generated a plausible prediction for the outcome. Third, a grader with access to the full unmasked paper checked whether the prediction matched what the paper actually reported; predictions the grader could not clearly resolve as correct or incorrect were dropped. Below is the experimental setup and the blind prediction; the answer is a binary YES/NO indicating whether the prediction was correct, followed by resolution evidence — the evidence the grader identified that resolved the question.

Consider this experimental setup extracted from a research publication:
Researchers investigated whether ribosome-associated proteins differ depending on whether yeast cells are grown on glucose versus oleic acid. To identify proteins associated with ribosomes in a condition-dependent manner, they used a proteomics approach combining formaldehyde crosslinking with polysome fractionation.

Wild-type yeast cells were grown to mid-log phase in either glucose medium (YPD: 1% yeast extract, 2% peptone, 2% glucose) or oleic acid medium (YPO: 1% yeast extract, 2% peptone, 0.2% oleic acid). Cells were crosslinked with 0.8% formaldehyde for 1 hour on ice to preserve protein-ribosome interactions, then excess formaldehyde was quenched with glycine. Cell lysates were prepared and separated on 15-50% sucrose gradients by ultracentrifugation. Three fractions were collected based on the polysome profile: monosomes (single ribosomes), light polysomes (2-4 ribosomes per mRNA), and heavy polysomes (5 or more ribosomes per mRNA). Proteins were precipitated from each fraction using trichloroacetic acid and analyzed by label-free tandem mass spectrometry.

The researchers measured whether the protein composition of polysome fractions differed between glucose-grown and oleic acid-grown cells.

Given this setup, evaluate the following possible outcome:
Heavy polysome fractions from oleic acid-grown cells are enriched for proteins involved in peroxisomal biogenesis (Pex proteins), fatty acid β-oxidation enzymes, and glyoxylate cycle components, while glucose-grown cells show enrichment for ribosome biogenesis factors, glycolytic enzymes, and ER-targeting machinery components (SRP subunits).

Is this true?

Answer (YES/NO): NO